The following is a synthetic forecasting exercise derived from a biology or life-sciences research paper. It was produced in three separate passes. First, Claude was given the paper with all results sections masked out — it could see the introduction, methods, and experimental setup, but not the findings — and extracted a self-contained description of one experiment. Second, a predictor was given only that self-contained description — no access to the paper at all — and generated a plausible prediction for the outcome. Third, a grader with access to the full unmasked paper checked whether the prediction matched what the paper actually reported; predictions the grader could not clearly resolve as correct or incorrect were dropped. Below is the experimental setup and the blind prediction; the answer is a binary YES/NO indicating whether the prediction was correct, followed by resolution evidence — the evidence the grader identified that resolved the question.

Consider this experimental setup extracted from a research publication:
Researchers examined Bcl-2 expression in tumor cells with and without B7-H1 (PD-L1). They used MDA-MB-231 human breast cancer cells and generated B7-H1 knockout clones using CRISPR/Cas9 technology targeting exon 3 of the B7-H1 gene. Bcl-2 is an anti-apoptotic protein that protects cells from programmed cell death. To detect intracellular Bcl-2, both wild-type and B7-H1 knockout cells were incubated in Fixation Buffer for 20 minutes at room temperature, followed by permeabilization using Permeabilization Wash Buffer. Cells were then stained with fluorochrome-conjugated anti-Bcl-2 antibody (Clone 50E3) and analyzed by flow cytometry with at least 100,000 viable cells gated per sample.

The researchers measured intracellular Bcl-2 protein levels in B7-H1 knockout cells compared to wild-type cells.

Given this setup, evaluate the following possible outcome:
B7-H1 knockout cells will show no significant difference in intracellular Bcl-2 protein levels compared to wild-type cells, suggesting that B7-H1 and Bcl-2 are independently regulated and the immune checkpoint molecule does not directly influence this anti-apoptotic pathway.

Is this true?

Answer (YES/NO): NO